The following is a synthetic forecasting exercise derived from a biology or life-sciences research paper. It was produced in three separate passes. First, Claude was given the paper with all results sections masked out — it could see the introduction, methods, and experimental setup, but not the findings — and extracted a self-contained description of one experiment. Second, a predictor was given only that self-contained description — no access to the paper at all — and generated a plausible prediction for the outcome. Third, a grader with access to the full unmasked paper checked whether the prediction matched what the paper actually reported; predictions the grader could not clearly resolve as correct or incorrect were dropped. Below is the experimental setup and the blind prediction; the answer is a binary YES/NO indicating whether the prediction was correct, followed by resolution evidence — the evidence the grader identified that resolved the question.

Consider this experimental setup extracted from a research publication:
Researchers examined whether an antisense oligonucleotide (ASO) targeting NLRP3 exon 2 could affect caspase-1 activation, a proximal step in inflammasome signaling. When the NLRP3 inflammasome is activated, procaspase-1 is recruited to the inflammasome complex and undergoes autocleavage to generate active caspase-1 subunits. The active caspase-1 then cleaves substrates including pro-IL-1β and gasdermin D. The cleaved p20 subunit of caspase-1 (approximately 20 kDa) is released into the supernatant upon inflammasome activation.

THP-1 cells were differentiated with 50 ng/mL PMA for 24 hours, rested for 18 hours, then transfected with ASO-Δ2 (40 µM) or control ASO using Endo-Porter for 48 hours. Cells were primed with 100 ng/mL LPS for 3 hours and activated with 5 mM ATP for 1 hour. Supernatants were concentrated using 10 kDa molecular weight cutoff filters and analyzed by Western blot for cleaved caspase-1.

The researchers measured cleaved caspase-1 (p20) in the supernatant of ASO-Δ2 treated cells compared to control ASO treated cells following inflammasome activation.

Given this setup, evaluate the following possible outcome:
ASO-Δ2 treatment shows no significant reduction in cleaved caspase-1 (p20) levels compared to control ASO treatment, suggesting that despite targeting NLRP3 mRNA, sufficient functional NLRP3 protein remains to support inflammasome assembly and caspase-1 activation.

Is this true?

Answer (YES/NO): NO